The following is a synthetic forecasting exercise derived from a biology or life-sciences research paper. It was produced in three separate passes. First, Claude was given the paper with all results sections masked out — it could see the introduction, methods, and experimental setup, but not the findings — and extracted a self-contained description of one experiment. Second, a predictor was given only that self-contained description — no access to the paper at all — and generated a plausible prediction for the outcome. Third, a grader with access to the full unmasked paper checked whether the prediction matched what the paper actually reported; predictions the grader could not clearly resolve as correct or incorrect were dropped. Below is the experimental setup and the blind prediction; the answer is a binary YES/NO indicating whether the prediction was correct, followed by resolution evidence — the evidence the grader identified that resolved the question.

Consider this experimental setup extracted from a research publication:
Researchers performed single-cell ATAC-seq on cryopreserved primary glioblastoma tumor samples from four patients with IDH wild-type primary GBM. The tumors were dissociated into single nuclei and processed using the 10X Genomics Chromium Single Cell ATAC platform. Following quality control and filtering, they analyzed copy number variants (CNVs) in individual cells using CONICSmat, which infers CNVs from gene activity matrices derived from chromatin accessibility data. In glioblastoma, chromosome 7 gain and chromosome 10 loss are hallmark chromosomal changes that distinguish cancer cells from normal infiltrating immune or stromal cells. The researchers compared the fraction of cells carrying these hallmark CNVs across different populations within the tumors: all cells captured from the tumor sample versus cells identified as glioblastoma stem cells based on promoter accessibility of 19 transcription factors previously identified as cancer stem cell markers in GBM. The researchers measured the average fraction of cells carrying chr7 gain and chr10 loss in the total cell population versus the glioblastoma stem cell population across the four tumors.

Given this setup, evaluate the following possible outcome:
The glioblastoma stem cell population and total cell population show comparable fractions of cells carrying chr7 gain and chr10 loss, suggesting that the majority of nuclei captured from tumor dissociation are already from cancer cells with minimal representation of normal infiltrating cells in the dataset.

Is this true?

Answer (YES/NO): NO